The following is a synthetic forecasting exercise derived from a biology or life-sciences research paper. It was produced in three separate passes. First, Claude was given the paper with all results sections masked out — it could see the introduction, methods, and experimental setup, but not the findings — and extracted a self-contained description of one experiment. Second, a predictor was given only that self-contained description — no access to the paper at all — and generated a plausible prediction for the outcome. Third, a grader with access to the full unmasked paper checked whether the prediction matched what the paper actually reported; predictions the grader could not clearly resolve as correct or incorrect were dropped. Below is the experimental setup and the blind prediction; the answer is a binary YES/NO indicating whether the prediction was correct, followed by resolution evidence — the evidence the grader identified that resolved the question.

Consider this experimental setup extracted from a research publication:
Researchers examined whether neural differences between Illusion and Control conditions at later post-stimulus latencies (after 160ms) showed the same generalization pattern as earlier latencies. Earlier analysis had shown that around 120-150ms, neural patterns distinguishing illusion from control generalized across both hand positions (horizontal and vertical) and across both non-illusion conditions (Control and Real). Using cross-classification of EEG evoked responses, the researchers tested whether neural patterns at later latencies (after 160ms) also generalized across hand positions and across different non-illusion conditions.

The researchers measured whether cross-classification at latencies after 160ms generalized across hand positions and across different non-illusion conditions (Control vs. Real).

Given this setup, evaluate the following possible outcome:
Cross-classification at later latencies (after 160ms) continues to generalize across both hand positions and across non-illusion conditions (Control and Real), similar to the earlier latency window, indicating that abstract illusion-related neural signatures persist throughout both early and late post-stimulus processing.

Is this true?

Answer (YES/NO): NO